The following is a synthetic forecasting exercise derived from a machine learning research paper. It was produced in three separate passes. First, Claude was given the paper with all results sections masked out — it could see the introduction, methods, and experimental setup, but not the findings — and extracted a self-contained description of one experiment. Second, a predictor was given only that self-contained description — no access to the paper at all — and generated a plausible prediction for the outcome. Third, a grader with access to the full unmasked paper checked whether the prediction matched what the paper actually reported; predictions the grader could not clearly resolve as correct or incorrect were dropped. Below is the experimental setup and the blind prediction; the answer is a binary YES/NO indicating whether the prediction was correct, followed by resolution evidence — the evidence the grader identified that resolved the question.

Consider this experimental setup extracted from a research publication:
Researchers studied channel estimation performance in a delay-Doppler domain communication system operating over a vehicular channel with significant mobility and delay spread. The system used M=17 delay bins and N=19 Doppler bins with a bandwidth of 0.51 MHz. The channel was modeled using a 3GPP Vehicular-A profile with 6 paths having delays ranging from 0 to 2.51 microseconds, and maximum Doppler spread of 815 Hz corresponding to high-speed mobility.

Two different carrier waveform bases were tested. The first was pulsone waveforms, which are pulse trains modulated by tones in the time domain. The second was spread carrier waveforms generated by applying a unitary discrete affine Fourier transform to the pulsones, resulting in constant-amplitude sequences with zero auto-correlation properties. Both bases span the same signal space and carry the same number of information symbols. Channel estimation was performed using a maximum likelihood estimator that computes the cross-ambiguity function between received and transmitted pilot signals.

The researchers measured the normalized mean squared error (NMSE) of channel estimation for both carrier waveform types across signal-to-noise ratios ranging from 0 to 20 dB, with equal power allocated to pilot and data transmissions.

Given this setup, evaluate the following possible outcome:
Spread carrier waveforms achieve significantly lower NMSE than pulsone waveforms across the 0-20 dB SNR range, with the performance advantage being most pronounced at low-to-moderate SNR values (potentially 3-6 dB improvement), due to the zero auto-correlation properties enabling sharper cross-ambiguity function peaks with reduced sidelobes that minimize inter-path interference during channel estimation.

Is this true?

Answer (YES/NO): NO